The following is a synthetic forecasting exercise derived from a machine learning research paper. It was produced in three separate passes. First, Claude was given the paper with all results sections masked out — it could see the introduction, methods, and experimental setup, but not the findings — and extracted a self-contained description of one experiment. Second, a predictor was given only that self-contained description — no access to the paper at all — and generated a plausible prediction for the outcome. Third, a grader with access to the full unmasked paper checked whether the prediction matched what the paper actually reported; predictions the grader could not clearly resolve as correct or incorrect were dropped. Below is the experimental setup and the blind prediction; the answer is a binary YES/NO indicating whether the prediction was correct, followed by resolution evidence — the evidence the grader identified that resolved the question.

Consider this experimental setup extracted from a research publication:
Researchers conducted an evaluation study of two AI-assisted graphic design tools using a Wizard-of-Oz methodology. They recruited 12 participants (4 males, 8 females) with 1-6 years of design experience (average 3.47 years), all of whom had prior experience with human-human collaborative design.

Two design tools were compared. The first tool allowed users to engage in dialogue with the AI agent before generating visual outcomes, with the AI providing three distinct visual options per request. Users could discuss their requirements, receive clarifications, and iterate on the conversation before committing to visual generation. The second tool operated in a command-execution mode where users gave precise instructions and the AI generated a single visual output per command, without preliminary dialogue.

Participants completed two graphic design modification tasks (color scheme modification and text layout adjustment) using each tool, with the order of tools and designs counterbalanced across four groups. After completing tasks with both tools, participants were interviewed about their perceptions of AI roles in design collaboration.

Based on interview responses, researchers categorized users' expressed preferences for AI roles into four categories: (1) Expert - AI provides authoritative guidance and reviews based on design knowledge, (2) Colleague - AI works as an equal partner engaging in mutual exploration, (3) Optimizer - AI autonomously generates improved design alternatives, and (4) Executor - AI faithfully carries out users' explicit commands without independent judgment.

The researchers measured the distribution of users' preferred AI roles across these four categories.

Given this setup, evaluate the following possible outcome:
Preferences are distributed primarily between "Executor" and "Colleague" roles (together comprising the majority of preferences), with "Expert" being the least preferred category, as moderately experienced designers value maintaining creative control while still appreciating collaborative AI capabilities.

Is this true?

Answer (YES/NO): YES